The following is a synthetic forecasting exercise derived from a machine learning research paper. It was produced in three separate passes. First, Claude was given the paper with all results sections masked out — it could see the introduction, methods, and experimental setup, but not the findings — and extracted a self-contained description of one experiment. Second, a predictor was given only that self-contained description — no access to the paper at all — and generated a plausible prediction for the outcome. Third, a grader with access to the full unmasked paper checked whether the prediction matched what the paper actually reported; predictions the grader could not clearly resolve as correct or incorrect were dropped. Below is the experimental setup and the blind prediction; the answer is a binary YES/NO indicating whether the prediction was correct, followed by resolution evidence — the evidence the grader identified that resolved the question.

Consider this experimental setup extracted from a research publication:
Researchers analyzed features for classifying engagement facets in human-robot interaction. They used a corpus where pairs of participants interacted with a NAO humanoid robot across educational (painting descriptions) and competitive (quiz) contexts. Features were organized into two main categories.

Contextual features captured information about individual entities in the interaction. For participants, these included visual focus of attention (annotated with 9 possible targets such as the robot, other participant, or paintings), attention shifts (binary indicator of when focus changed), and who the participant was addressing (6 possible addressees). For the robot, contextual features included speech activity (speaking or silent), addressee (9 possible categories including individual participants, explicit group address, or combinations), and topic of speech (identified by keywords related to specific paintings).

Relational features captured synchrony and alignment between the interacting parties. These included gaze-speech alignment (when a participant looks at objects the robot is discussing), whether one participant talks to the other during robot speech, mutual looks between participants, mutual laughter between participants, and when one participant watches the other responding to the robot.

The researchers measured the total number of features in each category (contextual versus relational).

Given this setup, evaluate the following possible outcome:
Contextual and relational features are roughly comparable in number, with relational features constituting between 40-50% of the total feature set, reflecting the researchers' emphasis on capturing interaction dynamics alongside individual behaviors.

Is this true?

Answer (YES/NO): NO